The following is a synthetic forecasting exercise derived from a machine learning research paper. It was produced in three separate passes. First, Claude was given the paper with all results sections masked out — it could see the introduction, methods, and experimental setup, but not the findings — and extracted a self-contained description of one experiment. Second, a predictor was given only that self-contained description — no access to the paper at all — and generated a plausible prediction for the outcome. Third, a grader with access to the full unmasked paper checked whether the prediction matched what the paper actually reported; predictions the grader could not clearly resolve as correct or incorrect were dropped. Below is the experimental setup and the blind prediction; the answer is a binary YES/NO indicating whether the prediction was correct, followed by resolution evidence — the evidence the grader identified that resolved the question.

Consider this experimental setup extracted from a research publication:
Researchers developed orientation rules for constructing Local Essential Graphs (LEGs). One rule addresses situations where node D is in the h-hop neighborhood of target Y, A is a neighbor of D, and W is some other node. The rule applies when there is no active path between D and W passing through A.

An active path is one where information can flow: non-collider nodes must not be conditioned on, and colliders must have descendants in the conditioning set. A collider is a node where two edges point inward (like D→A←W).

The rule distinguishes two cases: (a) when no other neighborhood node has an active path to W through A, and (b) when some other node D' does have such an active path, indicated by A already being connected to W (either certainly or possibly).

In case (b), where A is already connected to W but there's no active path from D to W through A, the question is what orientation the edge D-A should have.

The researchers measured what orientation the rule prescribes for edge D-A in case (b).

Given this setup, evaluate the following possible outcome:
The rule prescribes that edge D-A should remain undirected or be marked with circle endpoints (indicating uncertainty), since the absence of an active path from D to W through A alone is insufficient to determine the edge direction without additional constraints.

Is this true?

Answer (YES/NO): NO